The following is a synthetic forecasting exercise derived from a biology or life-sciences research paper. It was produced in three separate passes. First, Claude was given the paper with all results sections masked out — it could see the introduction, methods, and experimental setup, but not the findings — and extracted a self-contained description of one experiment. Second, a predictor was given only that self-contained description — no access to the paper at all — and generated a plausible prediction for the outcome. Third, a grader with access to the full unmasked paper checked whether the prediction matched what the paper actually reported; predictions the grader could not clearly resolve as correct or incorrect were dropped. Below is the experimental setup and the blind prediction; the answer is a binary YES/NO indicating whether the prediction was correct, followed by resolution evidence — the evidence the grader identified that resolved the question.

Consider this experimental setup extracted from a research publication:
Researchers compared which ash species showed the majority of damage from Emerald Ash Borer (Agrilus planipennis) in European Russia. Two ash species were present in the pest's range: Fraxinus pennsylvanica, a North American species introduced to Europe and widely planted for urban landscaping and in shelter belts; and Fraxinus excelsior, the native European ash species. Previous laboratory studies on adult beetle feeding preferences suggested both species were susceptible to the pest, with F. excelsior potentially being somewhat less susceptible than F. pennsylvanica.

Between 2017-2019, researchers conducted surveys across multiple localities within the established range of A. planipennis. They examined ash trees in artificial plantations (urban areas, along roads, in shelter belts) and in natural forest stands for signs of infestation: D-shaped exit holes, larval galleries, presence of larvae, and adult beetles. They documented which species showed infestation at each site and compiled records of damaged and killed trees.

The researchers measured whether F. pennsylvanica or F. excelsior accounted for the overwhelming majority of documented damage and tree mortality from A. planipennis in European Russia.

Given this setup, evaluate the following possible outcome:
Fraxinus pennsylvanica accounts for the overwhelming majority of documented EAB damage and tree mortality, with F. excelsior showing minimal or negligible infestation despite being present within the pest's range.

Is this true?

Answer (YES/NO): YES